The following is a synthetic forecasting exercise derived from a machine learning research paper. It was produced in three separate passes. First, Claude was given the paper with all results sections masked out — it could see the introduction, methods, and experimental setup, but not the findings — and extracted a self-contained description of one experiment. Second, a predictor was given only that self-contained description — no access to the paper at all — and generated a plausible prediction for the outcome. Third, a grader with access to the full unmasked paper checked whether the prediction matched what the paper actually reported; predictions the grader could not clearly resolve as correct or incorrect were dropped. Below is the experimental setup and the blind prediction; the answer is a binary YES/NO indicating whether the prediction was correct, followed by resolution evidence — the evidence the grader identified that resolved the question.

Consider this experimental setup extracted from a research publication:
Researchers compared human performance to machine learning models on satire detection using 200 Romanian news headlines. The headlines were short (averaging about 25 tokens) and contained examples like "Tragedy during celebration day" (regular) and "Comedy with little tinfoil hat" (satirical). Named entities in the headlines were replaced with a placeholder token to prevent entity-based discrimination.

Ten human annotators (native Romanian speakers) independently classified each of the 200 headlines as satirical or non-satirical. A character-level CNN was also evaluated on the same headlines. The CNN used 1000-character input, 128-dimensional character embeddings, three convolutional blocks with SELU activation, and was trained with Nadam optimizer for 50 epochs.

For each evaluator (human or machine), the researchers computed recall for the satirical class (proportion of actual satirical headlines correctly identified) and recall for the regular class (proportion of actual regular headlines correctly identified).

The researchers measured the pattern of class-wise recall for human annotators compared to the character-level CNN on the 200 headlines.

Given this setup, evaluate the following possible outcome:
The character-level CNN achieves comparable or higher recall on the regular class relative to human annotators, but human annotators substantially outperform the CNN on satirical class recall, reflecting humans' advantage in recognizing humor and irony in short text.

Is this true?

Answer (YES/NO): NO